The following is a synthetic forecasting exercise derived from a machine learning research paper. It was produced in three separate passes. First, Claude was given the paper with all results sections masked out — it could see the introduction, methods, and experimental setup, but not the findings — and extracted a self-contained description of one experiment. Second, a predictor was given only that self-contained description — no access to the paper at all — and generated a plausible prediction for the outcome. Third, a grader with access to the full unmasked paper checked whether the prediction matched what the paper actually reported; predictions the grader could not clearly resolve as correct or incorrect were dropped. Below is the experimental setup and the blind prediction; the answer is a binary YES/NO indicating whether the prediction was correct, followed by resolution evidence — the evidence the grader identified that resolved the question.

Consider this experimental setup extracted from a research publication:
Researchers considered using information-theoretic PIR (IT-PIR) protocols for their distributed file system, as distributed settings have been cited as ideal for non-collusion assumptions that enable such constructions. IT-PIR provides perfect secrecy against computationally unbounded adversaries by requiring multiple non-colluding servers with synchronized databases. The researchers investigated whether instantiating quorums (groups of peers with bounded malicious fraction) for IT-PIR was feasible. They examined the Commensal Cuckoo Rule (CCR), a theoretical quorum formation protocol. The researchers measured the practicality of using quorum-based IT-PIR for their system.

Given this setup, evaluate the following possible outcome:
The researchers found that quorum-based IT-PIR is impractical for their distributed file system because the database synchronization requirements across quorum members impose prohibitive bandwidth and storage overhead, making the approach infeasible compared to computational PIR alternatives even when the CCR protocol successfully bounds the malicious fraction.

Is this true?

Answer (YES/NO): NO